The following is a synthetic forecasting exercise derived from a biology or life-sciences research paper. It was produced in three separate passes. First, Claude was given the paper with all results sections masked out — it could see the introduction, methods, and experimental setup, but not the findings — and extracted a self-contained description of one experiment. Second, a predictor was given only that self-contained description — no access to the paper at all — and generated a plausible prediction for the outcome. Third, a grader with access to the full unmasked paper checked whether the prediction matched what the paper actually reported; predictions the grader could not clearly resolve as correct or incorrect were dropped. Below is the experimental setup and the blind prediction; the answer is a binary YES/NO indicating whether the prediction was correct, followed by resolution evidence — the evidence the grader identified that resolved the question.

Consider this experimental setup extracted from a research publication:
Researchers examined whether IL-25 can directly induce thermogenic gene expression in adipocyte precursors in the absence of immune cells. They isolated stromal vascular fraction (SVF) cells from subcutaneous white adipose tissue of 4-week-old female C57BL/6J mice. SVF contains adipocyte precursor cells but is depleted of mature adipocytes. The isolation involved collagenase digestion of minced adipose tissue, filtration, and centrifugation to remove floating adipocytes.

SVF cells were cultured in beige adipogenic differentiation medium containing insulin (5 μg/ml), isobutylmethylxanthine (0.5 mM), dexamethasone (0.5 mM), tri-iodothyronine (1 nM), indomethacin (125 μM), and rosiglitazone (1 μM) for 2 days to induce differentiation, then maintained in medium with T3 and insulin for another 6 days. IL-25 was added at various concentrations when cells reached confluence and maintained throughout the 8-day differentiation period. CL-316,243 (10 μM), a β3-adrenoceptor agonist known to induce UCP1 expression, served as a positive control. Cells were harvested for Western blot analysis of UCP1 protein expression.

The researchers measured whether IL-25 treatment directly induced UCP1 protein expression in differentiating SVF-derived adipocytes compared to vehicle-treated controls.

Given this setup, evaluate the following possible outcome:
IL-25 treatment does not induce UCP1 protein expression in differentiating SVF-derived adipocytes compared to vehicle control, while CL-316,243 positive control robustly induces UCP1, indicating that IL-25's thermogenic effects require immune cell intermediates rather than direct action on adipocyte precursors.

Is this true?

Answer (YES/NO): YES